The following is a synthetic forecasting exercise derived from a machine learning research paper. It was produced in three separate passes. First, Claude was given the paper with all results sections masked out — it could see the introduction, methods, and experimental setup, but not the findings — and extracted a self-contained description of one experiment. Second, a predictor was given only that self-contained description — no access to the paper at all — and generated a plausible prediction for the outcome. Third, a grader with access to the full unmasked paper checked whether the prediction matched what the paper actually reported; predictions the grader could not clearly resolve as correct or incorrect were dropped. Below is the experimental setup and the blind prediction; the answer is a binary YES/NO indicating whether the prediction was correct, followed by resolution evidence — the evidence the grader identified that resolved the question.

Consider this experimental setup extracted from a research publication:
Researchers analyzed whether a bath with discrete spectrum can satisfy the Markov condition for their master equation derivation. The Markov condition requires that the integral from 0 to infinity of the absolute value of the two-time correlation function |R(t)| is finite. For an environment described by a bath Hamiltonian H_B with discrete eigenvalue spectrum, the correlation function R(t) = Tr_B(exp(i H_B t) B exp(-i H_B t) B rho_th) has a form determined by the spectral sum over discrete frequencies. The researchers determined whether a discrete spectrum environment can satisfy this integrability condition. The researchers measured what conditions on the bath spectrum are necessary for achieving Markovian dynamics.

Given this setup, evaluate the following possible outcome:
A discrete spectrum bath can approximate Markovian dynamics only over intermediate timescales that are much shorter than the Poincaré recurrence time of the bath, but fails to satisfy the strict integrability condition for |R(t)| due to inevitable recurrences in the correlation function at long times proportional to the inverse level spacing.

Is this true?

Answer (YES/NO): YES